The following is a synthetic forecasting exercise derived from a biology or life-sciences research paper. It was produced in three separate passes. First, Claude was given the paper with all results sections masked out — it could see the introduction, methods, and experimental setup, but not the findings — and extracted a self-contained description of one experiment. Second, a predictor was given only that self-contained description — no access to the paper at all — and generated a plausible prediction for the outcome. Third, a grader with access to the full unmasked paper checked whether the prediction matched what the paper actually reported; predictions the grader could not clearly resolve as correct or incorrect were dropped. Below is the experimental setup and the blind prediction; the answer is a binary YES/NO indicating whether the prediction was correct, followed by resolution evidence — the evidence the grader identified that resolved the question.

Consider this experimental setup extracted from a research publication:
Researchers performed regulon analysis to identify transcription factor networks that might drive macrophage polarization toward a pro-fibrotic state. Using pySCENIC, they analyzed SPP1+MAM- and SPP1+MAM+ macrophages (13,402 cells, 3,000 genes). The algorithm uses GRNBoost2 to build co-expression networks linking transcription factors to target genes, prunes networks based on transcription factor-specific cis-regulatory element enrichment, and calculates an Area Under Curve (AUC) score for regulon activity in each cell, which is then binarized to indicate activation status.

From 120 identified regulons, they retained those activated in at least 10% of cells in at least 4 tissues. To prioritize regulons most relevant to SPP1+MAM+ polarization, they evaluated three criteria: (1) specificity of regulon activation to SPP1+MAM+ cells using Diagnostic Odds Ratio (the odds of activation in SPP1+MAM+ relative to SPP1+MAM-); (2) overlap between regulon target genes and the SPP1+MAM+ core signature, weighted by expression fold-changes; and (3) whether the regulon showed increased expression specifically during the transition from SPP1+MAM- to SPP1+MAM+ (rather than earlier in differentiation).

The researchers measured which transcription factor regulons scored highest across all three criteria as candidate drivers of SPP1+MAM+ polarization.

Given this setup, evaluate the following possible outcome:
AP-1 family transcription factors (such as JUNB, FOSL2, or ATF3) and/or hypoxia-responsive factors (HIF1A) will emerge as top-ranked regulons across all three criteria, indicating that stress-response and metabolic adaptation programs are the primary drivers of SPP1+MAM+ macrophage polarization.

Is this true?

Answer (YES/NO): NO